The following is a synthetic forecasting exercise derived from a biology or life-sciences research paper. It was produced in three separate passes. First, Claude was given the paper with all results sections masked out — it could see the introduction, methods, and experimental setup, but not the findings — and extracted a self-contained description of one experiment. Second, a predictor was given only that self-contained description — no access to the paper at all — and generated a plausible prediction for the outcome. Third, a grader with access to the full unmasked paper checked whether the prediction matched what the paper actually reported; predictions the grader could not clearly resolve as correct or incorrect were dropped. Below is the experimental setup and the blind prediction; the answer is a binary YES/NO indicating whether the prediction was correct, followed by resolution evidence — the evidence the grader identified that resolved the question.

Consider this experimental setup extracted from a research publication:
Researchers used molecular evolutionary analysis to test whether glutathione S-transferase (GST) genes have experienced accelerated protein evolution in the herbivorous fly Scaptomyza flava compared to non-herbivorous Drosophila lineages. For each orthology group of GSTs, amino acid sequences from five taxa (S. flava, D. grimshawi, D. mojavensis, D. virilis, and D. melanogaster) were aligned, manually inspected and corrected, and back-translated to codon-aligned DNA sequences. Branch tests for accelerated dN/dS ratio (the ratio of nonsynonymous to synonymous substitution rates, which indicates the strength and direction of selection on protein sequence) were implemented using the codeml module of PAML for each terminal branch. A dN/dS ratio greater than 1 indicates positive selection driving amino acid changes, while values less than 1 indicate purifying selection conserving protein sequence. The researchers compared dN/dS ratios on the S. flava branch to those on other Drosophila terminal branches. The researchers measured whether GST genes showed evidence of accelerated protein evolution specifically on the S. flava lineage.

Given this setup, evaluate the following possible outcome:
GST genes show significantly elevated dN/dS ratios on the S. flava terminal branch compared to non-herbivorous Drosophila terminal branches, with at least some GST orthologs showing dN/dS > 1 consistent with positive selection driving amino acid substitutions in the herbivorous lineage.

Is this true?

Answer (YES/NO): NO